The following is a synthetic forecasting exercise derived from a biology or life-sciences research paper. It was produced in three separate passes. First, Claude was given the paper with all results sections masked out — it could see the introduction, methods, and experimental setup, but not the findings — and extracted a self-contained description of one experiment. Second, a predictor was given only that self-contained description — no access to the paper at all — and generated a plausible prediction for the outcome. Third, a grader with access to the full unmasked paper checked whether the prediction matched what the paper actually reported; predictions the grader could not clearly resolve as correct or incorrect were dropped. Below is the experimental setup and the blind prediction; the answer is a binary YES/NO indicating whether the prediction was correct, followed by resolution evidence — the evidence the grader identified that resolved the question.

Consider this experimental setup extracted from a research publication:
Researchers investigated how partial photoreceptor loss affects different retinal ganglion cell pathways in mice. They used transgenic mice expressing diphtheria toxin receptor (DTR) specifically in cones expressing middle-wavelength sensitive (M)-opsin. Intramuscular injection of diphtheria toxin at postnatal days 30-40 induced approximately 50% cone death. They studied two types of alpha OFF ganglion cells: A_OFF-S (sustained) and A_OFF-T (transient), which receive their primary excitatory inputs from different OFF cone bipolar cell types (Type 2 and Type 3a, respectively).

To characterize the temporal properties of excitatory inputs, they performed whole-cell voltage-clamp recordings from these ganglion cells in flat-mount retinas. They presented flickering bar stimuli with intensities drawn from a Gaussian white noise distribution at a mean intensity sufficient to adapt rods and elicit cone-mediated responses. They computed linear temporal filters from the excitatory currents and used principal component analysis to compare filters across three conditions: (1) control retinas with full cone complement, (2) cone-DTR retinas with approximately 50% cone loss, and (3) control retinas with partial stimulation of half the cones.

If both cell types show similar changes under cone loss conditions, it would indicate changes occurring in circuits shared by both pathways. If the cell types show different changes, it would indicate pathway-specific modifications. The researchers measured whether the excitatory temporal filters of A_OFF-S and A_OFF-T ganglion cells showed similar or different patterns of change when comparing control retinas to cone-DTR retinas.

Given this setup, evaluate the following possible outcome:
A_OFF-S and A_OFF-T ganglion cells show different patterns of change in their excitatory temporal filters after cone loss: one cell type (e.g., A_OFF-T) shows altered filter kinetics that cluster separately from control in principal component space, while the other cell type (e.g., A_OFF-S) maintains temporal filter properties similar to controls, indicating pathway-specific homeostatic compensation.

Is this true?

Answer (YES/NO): YES